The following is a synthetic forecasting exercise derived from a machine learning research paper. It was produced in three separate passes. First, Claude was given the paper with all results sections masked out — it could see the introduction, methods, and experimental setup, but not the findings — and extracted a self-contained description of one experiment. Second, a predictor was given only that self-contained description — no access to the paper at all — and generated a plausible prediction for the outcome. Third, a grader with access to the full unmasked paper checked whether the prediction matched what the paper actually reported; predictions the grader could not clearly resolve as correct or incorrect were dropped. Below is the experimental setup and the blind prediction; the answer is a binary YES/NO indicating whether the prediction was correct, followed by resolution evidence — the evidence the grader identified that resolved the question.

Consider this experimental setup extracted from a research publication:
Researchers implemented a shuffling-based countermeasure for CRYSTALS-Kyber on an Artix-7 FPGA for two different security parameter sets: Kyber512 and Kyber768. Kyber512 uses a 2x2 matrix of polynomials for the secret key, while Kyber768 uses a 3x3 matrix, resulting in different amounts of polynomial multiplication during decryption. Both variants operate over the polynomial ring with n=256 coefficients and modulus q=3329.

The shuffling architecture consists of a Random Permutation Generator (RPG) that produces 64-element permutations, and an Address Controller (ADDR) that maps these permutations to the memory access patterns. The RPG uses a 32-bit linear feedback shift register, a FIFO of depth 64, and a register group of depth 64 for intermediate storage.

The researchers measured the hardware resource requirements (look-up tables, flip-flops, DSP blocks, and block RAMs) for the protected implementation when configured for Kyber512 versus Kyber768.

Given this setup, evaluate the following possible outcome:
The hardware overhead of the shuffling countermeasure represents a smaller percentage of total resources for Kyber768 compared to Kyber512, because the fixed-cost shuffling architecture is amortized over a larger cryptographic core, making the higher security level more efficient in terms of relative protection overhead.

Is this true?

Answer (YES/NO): NO